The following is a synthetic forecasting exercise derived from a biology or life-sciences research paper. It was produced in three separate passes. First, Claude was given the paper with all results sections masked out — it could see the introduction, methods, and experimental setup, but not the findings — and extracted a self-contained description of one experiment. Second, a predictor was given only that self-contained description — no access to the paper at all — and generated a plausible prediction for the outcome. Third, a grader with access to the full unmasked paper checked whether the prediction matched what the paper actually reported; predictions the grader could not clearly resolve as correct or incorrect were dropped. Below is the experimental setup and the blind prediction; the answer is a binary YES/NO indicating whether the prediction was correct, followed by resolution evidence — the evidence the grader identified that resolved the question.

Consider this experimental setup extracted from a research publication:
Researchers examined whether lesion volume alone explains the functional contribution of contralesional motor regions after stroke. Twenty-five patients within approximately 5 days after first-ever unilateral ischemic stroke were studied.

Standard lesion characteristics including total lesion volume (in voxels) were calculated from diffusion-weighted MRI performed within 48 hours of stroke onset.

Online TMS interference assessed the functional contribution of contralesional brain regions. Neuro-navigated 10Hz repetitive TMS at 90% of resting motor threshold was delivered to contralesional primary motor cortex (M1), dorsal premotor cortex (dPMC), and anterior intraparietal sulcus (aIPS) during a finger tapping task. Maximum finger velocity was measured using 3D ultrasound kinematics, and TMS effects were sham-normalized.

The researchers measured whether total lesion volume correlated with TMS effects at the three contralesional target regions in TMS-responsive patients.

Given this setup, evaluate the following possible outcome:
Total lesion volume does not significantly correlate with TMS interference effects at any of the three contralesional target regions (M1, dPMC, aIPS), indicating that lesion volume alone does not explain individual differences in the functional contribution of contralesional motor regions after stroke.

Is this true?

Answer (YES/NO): YES